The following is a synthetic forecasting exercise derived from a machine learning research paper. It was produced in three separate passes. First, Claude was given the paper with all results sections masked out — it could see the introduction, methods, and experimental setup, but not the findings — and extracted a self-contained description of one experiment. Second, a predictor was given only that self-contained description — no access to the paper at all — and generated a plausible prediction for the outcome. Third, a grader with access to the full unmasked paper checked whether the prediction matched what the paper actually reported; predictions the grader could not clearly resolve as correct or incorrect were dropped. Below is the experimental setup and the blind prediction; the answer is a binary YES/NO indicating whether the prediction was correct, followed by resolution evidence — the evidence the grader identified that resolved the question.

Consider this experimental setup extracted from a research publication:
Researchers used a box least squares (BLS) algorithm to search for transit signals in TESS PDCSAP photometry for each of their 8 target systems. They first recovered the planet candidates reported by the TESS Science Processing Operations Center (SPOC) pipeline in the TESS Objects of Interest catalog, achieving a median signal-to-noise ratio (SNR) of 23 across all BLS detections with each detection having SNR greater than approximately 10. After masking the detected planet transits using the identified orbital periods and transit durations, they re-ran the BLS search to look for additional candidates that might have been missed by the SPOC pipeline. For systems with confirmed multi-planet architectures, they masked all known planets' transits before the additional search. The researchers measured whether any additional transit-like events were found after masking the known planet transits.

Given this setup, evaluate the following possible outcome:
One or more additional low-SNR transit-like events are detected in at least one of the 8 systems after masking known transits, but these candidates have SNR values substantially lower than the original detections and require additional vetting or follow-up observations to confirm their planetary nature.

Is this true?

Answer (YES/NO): NO